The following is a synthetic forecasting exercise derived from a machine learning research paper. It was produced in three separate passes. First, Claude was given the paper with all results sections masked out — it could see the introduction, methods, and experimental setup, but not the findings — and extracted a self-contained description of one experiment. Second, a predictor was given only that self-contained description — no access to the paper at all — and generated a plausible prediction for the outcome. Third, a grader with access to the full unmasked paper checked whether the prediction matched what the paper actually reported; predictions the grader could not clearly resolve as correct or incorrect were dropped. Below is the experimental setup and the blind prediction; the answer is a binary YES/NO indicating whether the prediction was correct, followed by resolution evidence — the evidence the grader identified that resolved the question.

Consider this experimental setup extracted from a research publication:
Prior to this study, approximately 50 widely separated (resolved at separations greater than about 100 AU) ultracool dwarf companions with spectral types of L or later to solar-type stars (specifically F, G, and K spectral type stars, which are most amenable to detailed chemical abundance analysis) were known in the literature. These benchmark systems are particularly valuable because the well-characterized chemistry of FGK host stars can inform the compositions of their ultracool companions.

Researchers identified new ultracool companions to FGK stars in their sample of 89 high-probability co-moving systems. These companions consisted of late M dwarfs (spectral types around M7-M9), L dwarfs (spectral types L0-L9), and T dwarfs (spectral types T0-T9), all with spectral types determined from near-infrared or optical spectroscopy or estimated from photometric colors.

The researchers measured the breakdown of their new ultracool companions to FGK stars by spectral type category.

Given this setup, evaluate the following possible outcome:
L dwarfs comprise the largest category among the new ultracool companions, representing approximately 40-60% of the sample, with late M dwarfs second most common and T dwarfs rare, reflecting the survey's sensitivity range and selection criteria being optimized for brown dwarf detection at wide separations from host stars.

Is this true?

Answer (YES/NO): NO